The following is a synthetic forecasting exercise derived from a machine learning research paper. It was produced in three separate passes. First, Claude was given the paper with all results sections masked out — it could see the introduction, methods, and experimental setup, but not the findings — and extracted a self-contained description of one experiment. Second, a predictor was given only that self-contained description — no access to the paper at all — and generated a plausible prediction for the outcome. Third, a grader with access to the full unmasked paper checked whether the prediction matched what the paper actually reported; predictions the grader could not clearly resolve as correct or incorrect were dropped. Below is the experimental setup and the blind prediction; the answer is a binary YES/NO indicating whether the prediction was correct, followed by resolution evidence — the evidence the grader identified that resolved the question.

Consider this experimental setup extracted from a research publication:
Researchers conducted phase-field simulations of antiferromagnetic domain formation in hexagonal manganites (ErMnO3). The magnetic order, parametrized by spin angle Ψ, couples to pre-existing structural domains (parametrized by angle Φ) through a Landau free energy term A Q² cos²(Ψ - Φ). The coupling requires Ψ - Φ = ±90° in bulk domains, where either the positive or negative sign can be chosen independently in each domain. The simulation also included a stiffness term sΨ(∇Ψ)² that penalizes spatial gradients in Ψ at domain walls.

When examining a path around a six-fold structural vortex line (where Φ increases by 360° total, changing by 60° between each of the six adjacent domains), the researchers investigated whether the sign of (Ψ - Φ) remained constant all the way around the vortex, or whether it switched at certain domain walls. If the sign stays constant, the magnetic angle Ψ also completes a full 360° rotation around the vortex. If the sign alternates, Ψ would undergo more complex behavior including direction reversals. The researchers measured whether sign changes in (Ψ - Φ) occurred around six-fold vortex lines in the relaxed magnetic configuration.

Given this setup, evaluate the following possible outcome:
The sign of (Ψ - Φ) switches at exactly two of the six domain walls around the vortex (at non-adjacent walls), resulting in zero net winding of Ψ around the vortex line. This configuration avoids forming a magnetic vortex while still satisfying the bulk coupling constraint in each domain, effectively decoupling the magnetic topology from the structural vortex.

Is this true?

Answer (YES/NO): NO